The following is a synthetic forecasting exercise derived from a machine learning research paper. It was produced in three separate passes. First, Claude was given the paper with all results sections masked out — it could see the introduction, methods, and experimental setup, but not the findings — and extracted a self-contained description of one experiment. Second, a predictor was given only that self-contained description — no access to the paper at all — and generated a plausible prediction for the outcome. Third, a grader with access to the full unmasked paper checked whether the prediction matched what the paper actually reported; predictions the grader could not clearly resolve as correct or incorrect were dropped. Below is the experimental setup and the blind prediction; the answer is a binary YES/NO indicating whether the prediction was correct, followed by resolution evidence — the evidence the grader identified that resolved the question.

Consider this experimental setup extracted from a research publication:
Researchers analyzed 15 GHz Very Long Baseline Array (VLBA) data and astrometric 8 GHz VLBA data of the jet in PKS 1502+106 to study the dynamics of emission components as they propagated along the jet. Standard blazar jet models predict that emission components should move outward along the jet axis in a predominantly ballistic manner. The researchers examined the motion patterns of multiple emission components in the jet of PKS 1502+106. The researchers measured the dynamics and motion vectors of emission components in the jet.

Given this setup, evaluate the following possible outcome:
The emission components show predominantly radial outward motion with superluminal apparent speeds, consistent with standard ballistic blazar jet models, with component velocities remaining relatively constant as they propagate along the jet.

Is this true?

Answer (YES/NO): NO